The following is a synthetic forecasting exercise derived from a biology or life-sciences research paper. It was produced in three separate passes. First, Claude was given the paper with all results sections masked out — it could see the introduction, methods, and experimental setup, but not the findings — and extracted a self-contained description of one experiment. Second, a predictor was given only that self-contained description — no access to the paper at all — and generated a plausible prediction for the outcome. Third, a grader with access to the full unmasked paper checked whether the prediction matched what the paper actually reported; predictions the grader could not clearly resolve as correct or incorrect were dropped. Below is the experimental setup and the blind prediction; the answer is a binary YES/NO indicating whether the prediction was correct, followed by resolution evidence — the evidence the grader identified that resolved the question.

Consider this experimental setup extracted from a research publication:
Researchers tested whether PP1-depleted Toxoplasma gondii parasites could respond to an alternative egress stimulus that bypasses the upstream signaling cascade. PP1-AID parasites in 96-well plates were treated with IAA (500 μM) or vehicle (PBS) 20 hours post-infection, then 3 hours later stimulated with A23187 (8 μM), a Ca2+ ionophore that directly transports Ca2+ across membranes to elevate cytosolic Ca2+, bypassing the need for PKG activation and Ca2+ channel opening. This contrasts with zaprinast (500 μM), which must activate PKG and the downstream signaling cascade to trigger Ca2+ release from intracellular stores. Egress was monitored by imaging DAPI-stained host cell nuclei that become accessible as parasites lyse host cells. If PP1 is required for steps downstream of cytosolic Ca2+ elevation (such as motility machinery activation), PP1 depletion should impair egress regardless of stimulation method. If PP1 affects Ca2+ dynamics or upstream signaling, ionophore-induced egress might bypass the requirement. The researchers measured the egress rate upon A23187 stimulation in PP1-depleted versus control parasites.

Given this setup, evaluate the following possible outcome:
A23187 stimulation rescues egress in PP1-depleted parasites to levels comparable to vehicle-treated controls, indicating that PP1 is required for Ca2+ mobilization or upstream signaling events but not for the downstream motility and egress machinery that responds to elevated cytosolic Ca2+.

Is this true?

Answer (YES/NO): YES